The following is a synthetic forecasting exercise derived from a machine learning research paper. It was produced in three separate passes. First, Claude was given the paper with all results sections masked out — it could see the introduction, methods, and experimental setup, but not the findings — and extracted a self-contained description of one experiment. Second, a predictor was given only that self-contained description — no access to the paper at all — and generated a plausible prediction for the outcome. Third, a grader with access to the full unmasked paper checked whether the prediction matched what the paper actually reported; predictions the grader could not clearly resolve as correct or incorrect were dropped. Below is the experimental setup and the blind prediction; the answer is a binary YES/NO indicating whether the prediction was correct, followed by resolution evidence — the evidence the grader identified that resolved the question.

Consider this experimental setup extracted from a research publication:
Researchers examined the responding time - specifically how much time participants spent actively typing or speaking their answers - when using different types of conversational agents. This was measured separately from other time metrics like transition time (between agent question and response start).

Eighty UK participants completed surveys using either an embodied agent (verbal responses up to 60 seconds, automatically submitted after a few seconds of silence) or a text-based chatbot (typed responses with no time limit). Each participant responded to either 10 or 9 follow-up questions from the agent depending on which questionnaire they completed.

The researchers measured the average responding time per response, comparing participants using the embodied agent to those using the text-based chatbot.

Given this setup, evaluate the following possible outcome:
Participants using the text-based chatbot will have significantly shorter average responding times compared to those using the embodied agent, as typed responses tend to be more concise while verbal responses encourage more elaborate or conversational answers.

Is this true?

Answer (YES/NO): NO